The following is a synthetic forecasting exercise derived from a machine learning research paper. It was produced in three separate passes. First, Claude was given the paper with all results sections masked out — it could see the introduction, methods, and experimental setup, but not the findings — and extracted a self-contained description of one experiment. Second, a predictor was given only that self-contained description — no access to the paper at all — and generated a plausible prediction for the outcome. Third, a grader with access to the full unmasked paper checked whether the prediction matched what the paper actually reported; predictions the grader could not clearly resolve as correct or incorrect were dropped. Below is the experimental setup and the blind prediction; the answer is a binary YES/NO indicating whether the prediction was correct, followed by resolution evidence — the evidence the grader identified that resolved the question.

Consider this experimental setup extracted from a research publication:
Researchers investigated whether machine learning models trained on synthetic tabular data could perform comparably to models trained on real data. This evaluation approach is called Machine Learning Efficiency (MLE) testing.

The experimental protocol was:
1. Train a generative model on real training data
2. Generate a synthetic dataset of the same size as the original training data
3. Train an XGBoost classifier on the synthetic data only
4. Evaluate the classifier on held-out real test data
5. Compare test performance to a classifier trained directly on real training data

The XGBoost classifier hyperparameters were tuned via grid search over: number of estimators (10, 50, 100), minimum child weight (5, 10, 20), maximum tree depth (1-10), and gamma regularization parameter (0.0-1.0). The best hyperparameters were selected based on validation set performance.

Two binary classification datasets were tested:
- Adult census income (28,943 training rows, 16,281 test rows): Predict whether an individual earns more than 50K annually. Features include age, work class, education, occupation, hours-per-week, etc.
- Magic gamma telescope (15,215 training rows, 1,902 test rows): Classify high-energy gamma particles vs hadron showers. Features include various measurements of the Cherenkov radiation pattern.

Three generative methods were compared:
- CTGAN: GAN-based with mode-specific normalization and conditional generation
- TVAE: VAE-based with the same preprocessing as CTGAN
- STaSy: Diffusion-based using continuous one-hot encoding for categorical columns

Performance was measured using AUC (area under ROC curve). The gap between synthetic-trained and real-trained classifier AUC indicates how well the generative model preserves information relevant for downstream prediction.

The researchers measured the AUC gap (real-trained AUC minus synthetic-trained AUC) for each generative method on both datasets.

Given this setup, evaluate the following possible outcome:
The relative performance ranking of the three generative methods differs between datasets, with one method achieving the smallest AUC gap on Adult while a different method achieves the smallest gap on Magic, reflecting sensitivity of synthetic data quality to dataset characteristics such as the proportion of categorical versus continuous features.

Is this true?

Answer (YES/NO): NO